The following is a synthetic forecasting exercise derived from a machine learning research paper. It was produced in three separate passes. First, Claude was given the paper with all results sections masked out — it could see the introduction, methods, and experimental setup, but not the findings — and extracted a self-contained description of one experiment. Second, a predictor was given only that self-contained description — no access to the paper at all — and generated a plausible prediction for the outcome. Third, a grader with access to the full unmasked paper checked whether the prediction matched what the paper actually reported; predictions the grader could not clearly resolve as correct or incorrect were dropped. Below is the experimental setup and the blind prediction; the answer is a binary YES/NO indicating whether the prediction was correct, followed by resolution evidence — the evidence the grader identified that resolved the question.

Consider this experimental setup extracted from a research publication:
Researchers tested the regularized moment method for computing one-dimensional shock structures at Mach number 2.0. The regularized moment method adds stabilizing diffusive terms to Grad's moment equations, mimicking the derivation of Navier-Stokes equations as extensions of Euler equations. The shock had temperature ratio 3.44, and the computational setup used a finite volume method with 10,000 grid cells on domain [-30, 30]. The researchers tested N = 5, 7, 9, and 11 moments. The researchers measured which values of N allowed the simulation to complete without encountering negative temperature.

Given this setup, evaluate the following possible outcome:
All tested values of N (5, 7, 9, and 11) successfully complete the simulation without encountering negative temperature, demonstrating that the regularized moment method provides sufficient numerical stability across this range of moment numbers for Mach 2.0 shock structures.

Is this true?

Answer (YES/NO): NO